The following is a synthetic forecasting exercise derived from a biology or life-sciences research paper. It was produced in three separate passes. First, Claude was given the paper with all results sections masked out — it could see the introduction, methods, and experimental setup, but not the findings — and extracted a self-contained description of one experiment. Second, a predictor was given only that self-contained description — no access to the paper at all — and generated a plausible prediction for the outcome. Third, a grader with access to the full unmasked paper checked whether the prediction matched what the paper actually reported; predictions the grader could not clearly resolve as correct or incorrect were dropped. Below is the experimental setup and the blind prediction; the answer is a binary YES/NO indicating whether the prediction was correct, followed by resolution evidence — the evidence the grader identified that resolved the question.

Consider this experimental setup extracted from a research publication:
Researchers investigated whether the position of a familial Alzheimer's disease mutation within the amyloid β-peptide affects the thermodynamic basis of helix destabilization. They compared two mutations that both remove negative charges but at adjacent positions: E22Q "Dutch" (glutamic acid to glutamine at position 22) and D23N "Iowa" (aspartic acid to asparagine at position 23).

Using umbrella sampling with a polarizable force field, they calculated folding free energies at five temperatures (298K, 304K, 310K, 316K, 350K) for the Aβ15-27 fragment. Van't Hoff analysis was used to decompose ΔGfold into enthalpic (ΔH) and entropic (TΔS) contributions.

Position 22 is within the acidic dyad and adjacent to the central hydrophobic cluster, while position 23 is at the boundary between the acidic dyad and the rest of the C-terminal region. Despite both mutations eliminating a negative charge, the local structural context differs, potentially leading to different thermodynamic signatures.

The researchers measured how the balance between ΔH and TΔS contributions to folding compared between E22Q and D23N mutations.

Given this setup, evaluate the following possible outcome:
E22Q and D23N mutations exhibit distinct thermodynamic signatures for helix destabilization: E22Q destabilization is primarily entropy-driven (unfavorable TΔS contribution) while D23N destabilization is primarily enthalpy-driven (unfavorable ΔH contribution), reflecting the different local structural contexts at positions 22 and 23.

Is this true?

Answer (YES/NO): NO